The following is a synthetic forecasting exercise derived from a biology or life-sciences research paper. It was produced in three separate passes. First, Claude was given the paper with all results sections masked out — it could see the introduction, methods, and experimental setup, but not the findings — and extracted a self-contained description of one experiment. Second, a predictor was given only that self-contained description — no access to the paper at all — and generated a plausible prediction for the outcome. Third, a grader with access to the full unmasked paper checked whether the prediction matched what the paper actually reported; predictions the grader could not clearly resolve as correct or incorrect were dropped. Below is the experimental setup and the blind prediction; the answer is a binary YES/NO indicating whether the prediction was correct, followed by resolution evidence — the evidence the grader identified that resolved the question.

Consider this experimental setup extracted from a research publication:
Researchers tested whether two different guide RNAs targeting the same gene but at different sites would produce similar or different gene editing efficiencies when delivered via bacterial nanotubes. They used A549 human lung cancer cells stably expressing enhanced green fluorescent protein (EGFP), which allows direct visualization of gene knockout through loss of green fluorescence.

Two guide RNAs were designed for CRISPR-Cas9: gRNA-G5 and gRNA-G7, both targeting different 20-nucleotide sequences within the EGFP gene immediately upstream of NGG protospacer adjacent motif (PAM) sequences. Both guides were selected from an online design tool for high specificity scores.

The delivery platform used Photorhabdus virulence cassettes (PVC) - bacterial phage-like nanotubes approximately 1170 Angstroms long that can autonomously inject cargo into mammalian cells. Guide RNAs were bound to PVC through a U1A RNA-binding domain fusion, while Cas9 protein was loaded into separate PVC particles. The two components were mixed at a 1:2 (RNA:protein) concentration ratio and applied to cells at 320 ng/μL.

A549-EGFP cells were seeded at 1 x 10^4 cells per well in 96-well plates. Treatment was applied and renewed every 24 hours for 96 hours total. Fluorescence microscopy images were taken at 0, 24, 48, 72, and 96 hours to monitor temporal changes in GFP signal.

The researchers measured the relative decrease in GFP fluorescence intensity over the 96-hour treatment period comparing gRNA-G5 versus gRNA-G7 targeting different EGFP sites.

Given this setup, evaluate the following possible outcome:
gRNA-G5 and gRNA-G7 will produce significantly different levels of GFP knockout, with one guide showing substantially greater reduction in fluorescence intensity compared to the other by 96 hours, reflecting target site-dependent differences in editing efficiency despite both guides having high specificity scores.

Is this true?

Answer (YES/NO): YES